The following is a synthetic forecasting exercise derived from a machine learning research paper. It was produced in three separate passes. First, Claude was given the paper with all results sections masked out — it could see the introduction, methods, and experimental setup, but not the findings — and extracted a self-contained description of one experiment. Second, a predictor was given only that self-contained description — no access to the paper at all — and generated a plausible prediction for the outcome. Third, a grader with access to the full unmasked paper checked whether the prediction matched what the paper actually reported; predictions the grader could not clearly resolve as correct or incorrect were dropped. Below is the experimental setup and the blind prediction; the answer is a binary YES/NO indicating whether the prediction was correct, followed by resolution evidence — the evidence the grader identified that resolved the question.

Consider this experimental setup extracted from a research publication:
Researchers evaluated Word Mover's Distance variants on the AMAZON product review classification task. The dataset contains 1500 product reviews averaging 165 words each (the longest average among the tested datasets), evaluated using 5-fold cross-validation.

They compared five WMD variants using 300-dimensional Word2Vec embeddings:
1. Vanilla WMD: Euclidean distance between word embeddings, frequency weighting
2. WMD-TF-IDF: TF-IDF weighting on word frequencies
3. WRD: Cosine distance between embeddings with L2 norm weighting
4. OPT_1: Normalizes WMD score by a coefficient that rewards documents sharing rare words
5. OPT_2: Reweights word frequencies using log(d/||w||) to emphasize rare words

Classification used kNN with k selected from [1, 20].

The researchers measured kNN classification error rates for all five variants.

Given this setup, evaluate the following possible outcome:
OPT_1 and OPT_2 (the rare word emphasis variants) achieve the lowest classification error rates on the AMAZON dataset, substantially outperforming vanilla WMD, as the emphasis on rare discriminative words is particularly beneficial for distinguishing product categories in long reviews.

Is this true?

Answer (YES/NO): NO